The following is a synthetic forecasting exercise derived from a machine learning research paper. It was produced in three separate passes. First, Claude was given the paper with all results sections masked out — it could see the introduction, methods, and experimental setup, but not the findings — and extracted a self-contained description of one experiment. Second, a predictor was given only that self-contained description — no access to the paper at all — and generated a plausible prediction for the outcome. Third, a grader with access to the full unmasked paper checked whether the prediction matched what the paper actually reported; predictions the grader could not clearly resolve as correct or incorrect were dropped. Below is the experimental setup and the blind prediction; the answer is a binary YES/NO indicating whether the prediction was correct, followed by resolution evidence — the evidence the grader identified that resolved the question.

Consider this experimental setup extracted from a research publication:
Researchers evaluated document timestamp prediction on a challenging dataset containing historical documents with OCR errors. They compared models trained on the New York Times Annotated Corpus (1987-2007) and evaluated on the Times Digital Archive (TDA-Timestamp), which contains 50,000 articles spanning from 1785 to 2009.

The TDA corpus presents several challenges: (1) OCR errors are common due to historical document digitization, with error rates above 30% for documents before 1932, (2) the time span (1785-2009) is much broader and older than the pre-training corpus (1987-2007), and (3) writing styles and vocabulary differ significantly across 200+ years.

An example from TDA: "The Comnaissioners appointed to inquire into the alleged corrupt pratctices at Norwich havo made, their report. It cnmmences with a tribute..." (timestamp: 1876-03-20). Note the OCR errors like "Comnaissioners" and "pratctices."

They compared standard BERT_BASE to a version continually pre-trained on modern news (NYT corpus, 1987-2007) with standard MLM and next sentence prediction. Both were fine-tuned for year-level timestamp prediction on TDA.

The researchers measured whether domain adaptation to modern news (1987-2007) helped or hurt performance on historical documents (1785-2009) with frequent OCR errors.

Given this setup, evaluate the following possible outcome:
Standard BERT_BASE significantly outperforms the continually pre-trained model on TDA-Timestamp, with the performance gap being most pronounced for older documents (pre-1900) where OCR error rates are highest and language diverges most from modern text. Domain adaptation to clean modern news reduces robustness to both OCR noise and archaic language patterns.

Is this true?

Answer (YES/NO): NO